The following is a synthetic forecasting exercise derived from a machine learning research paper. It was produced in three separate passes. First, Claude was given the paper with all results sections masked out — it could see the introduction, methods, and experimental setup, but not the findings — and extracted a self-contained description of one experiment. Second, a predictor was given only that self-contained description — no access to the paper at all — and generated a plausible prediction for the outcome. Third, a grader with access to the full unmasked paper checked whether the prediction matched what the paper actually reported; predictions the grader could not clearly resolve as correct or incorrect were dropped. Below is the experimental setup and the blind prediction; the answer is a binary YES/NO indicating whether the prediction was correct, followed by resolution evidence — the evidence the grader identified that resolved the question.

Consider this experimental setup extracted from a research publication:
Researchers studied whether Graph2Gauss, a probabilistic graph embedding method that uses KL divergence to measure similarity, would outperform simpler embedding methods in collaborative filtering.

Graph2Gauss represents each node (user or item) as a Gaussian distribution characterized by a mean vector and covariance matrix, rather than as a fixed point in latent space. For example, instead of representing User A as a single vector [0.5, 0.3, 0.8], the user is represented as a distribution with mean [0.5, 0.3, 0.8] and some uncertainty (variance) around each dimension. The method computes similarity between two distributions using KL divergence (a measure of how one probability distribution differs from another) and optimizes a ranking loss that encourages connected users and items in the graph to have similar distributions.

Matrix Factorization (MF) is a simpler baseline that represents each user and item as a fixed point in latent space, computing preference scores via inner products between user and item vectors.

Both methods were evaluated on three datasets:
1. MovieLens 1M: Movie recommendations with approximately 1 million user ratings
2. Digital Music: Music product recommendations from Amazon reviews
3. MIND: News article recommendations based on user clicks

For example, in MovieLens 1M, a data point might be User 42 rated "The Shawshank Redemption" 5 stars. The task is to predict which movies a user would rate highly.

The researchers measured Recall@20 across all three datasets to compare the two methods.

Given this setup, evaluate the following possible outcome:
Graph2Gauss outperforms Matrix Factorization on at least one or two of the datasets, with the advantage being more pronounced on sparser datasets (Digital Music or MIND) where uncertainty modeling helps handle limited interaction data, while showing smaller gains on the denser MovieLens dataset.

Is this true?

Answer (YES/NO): NO